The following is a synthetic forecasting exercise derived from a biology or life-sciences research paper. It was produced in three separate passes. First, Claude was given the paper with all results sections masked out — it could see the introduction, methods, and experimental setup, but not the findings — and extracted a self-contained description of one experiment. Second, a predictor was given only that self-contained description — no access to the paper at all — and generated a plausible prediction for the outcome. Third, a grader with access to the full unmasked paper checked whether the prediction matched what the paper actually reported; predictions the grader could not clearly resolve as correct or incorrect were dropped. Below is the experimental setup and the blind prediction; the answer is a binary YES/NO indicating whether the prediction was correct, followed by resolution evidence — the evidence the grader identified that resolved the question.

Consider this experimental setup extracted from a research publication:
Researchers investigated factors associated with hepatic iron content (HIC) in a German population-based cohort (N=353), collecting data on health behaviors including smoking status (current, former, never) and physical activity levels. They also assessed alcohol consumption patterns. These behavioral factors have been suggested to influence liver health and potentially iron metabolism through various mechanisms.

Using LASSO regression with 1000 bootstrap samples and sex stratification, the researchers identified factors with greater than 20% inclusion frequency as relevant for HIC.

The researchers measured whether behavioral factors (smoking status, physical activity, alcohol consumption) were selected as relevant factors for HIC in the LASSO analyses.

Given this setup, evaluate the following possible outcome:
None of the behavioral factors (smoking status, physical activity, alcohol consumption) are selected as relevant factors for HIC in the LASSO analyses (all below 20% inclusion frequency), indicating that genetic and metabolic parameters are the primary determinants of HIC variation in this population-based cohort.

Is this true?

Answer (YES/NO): NO